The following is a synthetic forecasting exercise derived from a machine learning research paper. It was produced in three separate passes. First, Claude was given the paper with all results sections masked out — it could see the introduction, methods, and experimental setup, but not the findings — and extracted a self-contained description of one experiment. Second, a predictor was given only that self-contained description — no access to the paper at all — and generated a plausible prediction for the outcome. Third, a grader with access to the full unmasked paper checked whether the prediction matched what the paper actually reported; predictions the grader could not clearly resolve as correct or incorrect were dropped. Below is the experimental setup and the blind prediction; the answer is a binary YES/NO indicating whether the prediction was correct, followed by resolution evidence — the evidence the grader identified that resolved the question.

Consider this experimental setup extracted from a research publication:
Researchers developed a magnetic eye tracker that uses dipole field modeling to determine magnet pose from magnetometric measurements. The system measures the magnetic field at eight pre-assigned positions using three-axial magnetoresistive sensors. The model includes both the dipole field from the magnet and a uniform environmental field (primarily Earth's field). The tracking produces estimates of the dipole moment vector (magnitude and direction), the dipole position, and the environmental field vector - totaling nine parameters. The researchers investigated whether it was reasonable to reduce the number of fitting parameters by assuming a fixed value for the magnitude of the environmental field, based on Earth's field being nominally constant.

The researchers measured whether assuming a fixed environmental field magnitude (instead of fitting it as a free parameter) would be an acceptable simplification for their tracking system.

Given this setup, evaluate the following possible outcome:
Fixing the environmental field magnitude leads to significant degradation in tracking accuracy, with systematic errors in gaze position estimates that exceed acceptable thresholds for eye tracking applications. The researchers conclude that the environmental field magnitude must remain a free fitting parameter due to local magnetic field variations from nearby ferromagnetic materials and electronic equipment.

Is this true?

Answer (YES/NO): NO